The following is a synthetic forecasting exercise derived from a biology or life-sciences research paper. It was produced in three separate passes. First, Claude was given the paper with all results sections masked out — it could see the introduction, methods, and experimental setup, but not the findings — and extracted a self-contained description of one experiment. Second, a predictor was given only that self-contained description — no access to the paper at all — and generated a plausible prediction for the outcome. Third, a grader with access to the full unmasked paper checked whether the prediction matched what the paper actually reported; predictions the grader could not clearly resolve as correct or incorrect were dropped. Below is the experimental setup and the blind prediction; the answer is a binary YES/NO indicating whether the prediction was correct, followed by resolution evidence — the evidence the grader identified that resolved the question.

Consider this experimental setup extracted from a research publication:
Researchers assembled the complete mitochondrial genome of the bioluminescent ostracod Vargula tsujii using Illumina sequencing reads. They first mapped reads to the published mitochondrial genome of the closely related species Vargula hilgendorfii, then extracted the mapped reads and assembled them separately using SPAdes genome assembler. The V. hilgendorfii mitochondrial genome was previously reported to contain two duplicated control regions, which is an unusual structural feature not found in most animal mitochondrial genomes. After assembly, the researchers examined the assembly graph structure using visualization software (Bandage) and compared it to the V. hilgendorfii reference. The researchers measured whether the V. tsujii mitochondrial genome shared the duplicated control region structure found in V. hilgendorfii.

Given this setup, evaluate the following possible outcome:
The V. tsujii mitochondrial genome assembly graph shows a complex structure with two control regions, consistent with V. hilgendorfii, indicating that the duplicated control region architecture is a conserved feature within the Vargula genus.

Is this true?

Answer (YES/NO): YES